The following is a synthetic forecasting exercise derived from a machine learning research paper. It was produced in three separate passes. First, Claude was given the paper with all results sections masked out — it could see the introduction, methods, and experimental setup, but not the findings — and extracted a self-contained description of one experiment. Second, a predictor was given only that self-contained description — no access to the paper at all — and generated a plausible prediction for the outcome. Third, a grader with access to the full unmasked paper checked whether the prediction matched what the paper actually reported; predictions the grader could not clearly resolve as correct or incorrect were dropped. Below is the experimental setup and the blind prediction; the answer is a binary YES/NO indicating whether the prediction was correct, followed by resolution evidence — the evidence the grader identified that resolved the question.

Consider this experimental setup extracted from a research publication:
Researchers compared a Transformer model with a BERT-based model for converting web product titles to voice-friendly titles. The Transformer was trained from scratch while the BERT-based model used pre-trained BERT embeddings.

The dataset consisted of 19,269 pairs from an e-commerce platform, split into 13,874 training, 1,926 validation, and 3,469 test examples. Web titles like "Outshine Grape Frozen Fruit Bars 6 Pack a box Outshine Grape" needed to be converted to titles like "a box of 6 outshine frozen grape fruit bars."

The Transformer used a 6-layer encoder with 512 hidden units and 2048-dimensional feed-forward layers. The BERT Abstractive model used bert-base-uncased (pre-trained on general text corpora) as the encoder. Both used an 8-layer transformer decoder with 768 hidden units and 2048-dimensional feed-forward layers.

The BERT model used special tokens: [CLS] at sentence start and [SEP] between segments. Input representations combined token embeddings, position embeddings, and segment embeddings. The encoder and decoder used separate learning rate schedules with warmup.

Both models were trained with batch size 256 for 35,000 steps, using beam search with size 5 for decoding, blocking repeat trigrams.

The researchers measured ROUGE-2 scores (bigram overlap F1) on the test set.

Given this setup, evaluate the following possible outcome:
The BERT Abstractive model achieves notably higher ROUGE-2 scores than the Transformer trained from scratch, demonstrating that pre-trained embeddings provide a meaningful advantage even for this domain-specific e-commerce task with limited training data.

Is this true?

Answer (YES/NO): NO